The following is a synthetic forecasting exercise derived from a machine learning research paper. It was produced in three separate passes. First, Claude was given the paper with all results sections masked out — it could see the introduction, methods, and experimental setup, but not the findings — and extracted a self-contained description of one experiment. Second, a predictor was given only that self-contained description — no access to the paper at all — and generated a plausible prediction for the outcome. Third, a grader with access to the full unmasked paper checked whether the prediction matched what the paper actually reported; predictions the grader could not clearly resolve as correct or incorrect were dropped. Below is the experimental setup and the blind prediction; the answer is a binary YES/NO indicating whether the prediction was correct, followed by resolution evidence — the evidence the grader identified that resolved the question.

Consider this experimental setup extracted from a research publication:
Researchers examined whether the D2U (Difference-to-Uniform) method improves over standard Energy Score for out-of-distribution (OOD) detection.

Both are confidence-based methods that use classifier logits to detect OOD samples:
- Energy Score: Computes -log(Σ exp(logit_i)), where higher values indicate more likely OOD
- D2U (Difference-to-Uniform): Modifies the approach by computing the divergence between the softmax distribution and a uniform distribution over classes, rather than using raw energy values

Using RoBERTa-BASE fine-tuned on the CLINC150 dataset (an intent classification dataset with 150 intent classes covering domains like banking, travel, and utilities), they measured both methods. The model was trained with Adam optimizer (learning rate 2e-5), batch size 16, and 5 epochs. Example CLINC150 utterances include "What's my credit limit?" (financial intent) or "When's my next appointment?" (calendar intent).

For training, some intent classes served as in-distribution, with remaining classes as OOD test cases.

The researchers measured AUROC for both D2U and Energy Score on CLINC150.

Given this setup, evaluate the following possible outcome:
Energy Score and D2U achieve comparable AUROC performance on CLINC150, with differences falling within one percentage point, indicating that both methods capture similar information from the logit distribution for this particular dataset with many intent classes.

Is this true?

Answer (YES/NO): YES